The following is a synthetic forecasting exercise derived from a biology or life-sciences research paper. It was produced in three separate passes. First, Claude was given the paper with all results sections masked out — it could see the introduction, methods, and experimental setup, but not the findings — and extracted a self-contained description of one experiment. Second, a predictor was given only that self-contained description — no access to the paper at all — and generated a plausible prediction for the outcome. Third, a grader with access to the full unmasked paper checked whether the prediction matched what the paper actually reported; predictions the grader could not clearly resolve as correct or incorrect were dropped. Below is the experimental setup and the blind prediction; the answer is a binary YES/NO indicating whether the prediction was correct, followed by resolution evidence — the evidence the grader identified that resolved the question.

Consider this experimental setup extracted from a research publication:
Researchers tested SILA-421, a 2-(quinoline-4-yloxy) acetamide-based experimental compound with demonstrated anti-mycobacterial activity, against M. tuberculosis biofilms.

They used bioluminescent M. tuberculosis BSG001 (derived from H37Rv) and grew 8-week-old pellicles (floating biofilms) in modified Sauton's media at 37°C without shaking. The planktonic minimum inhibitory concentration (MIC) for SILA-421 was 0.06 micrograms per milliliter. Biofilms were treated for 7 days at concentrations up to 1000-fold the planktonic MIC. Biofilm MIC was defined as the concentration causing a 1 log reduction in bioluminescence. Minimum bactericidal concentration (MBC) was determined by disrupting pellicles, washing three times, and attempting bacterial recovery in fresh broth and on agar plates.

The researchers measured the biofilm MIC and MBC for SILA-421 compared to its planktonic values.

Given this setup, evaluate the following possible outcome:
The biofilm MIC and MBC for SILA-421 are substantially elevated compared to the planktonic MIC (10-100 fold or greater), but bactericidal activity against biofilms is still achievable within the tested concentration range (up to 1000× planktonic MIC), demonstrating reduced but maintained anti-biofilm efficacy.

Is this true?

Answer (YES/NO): NO